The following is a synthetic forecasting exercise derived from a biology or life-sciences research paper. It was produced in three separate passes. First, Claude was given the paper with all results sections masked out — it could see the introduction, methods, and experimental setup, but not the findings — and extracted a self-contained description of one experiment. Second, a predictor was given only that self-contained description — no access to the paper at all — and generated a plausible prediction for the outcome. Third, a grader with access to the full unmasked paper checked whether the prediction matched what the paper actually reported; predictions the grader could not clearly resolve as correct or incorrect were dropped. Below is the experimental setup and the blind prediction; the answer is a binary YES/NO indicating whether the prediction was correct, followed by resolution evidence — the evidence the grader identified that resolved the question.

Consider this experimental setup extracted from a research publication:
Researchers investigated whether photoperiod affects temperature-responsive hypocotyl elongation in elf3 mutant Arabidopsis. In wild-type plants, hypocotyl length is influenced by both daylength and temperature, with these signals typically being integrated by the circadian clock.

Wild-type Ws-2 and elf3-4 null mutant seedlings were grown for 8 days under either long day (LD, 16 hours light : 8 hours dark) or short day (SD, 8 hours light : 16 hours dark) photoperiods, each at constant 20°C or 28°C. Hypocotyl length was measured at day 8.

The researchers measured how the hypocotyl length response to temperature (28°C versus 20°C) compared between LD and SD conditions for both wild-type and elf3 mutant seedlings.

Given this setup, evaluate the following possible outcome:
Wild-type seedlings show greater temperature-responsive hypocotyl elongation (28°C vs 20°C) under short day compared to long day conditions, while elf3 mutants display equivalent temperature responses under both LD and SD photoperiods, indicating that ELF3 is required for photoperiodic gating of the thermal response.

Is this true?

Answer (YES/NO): NO